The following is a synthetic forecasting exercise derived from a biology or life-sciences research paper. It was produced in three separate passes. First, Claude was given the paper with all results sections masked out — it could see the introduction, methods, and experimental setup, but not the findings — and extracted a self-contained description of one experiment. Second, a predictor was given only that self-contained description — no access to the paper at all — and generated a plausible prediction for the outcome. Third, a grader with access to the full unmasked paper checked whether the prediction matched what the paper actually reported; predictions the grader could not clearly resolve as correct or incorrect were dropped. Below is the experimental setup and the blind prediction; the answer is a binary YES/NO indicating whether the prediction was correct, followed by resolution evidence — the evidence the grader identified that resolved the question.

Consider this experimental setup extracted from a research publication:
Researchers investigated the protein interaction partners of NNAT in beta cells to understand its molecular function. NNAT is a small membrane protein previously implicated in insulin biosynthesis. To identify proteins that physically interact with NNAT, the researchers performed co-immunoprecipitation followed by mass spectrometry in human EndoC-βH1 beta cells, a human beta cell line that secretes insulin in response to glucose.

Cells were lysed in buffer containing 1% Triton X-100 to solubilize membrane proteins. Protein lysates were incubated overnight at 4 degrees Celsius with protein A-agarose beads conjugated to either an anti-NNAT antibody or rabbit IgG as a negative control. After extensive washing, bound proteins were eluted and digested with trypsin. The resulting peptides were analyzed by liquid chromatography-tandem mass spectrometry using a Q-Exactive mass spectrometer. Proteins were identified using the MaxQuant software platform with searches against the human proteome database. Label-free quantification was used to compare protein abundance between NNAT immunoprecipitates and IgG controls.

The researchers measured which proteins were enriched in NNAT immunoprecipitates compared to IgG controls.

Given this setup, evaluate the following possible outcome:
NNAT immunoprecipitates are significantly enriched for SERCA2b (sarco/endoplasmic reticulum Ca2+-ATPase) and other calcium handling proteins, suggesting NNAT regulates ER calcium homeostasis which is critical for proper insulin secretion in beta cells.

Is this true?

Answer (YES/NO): NO